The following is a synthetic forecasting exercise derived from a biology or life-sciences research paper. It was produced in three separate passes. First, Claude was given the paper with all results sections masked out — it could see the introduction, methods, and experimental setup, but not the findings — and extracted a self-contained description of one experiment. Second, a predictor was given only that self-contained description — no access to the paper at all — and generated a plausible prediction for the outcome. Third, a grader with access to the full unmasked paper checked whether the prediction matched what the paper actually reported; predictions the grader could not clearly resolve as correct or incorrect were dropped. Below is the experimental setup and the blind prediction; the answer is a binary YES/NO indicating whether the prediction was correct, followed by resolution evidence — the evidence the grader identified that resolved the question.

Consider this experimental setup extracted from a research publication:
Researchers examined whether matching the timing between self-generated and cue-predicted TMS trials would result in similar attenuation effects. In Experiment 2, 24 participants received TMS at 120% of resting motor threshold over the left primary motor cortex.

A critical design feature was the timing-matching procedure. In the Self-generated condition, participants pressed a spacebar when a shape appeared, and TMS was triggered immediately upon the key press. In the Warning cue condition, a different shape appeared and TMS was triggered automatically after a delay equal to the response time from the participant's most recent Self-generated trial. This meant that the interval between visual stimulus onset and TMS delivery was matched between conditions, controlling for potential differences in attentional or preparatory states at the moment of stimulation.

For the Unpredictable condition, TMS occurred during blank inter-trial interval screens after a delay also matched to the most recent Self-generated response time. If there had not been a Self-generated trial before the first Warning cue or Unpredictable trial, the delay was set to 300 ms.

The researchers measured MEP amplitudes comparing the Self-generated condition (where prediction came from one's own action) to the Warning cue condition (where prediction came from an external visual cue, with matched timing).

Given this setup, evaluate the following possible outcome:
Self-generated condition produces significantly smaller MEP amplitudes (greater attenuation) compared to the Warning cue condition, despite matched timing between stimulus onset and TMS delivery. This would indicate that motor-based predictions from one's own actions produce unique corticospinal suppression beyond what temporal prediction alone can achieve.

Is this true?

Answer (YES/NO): YES